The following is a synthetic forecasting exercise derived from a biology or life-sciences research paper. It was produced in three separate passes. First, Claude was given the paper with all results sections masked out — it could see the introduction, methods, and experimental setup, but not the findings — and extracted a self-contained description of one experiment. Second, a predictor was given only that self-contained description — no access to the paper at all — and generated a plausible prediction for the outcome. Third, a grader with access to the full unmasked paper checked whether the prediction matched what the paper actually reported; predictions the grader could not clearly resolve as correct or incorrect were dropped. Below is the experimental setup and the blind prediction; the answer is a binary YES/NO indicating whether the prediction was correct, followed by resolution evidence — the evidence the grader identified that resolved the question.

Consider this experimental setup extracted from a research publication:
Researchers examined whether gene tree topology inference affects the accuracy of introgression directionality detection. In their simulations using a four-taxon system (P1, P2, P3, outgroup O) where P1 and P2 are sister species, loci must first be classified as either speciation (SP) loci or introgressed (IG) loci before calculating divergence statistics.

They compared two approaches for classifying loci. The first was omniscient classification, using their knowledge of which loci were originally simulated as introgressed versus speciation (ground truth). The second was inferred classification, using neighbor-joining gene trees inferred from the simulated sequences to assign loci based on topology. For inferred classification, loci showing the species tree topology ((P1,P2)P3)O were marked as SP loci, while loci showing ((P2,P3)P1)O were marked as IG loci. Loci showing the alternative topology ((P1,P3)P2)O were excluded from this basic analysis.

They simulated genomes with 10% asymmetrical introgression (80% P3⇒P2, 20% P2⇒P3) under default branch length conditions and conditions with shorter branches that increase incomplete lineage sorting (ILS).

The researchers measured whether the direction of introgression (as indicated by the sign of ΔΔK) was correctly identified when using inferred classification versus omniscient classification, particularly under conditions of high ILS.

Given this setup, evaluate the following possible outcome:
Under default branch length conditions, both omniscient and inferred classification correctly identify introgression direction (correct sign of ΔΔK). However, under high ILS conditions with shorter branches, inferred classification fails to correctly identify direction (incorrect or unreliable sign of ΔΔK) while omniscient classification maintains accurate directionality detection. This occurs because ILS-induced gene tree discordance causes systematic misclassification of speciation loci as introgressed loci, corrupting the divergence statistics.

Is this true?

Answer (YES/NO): YES